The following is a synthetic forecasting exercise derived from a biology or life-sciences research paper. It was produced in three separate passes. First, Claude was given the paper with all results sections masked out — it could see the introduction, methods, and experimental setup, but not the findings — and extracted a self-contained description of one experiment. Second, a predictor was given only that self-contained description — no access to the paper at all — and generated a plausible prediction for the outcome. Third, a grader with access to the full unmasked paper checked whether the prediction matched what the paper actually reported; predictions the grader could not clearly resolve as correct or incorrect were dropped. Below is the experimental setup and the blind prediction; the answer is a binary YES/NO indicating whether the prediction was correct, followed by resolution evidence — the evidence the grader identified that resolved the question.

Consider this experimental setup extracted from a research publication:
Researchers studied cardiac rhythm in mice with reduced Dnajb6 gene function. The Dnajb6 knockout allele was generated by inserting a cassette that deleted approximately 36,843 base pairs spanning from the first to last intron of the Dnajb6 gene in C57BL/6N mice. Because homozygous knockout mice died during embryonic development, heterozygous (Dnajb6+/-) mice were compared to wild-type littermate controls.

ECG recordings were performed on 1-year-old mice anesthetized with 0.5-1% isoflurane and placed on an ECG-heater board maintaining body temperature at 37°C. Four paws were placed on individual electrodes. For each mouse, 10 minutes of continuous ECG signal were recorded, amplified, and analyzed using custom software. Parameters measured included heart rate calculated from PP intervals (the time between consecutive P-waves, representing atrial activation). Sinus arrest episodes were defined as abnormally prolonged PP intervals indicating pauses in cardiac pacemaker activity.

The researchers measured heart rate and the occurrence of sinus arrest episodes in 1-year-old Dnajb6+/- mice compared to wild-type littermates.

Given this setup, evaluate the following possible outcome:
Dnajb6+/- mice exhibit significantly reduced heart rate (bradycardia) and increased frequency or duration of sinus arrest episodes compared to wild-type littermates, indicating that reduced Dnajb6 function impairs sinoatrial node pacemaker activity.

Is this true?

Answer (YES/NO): YES